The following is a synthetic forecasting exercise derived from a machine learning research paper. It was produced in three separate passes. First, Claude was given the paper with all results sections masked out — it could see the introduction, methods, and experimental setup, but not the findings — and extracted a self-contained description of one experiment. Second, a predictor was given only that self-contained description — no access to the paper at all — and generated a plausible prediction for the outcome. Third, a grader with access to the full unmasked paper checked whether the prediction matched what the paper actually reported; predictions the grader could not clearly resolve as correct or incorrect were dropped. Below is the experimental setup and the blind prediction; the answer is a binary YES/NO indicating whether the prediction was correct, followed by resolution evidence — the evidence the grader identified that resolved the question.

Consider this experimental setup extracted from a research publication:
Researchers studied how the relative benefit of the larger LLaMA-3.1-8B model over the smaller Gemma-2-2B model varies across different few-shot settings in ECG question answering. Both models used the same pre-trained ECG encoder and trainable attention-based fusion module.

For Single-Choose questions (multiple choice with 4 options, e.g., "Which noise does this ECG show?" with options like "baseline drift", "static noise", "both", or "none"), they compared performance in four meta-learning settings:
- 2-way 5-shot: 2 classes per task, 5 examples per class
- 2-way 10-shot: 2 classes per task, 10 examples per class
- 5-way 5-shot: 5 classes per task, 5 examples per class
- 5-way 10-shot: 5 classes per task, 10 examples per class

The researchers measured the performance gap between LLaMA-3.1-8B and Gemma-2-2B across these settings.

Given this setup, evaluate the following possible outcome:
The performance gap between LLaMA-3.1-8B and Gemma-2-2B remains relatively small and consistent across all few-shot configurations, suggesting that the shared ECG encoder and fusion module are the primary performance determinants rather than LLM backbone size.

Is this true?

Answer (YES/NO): NO